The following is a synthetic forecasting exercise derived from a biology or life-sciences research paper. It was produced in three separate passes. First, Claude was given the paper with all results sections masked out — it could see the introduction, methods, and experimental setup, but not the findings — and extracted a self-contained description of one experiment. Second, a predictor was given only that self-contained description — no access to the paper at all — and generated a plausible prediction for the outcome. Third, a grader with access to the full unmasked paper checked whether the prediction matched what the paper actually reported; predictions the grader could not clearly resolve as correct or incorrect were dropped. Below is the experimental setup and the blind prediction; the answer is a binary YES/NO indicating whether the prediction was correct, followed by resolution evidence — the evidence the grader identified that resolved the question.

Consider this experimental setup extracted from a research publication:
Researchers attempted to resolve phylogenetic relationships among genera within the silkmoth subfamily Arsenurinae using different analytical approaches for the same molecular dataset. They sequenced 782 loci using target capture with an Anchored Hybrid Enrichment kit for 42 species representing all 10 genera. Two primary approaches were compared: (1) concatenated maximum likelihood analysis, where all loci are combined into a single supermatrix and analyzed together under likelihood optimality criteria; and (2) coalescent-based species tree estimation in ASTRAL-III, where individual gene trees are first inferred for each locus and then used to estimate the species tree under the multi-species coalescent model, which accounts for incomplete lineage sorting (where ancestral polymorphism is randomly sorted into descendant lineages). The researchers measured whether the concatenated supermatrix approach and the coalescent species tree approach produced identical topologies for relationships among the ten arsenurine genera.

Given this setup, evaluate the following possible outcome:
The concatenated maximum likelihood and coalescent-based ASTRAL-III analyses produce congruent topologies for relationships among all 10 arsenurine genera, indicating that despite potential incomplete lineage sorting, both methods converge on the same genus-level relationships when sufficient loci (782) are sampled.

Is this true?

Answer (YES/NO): NO